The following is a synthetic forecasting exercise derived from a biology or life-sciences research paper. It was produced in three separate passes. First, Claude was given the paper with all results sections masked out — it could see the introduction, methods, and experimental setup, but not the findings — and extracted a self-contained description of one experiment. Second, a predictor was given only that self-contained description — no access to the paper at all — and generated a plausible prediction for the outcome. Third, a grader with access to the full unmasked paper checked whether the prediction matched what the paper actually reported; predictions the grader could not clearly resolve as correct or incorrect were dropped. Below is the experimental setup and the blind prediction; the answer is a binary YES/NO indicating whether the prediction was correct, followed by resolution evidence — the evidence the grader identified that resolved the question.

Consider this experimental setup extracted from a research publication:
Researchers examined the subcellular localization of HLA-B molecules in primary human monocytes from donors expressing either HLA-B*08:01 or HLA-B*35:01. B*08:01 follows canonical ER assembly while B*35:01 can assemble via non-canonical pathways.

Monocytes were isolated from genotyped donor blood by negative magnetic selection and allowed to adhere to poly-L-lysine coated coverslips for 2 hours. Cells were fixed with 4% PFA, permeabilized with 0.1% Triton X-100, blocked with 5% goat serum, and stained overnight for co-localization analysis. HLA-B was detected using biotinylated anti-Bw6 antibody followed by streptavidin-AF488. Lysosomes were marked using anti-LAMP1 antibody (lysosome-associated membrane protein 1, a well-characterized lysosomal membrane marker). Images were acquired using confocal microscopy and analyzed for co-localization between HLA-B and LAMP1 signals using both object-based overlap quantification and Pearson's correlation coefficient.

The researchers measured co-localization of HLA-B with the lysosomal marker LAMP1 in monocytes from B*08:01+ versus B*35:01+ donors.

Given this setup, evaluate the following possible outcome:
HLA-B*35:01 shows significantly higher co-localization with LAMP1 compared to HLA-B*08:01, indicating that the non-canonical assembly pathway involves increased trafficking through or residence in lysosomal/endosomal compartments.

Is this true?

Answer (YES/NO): NO